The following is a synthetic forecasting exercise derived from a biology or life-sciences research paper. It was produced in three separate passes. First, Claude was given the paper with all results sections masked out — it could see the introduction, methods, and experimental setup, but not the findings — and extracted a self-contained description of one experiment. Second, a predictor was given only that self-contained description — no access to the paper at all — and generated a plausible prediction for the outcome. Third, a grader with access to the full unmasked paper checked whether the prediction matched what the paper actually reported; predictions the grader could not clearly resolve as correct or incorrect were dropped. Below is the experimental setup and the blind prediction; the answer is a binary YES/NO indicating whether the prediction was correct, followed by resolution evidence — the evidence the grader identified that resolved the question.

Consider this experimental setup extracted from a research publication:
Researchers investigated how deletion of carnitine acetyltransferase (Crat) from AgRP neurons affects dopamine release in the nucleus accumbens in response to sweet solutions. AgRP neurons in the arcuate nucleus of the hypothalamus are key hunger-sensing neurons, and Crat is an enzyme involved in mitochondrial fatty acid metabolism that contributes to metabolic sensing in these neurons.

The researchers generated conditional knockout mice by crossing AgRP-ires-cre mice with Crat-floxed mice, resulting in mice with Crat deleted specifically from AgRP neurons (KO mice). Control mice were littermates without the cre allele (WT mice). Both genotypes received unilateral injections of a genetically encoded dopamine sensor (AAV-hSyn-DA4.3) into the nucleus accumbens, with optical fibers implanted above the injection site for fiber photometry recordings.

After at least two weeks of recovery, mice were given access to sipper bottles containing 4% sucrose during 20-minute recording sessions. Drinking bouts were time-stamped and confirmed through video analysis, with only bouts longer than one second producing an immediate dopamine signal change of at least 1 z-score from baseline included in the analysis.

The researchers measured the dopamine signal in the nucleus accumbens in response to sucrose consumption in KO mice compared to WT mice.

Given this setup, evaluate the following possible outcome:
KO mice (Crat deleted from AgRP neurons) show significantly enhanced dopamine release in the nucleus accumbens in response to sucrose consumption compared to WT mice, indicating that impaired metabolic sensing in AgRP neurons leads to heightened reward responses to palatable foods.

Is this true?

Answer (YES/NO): NO